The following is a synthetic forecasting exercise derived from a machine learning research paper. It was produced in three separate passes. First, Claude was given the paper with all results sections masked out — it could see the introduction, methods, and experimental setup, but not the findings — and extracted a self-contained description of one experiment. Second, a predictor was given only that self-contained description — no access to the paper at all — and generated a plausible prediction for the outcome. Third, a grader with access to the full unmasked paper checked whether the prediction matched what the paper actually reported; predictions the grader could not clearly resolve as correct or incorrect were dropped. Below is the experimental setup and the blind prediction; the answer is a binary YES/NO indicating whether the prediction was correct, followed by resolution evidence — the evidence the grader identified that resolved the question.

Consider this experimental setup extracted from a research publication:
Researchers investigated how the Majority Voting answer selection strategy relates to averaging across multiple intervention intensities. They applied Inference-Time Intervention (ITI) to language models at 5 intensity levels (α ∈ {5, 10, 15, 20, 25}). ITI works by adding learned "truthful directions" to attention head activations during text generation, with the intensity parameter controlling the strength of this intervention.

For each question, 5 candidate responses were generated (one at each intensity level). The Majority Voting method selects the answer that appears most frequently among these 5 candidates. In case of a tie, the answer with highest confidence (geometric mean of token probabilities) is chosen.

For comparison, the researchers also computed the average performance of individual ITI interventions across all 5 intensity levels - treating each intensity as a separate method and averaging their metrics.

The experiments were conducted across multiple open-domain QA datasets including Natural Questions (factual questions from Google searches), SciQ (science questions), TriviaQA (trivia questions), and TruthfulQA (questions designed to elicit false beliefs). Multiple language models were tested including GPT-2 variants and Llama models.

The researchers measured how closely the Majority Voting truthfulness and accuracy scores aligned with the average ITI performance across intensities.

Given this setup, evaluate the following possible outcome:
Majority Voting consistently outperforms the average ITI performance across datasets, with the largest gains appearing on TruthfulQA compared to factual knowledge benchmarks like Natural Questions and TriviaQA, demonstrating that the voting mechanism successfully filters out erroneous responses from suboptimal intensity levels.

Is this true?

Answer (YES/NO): NO